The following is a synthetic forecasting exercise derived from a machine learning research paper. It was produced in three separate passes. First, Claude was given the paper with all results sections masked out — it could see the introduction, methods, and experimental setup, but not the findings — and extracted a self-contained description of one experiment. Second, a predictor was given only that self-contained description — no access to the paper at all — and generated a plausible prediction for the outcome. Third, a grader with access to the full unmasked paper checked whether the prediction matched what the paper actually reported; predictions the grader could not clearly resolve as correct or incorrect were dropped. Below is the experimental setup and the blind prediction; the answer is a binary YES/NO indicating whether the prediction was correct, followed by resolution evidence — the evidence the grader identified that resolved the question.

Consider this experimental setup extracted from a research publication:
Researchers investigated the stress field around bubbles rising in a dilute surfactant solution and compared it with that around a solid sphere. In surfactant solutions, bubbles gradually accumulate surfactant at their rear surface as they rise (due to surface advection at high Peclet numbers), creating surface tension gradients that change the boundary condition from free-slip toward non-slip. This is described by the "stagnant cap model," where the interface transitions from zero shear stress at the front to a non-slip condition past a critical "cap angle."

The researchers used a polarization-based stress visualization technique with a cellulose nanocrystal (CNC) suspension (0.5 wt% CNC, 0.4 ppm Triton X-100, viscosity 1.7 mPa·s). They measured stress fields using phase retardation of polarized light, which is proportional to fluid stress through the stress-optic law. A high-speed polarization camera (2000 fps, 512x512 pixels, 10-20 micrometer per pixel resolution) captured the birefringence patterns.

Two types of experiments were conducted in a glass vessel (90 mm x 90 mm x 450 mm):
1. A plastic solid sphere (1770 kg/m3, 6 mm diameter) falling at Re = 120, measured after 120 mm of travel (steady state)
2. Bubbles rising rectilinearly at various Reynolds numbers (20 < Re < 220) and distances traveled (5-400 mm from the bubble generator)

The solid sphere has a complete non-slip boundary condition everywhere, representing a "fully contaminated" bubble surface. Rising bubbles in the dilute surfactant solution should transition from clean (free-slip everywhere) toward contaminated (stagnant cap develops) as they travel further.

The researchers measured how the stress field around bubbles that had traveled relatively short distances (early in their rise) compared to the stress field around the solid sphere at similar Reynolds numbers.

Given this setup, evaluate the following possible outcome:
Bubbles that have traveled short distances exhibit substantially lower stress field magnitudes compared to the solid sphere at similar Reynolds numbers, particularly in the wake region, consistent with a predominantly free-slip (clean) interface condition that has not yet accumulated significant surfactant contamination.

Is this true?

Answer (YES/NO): NO